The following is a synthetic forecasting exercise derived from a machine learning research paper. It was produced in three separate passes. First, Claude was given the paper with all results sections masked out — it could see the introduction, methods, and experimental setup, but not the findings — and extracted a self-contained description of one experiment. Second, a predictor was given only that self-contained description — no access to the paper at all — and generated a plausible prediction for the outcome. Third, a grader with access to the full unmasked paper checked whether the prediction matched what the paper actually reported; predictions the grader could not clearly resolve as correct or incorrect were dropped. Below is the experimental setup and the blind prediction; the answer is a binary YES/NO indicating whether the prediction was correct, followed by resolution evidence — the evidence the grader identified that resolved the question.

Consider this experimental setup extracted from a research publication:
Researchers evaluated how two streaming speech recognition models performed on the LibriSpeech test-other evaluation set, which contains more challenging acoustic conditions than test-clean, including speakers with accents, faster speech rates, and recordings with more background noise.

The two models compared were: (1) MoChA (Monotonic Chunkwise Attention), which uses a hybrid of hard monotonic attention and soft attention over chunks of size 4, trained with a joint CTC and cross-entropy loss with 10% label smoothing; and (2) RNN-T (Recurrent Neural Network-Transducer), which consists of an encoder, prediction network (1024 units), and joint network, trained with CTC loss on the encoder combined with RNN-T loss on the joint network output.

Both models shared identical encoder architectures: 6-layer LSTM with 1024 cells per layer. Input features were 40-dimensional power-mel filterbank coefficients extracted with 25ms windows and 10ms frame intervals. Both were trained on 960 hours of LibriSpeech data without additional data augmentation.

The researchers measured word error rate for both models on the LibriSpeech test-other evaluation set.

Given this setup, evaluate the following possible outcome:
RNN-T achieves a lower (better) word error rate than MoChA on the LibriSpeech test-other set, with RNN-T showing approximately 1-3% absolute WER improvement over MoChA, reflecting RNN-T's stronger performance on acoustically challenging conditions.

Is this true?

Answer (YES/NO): NO